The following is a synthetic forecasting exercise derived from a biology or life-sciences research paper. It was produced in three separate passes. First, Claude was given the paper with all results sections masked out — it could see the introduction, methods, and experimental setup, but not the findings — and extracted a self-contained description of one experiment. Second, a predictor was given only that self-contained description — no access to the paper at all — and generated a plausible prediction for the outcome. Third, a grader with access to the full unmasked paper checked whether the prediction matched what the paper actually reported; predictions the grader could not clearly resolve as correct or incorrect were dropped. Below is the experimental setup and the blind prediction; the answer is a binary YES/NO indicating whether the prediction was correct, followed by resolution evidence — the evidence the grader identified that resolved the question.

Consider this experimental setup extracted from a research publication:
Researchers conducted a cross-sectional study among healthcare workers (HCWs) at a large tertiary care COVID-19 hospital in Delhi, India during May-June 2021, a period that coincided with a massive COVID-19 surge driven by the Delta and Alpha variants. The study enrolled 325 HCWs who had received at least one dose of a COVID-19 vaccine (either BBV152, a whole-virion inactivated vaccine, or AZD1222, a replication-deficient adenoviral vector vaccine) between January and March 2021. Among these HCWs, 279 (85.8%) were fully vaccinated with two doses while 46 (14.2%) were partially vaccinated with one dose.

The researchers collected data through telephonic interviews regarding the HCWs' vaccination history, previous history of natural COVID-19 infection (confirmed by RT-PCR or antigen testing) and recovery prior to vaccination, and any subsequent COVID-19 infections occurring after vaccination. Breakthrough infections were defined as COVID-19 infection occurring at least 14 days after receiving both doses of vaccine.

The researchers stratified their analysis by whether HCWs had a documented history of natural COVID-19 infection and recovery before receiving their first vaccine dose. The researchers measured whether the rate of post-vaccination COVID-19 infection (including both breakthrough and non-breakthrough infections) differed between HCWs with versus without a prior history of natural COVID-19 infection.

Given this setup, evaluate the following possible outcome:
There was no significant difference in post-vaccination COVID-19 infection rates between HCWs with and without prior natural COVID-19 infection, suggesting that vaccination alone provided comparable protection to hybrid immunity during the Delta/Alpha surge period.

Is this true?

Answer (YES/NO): NO